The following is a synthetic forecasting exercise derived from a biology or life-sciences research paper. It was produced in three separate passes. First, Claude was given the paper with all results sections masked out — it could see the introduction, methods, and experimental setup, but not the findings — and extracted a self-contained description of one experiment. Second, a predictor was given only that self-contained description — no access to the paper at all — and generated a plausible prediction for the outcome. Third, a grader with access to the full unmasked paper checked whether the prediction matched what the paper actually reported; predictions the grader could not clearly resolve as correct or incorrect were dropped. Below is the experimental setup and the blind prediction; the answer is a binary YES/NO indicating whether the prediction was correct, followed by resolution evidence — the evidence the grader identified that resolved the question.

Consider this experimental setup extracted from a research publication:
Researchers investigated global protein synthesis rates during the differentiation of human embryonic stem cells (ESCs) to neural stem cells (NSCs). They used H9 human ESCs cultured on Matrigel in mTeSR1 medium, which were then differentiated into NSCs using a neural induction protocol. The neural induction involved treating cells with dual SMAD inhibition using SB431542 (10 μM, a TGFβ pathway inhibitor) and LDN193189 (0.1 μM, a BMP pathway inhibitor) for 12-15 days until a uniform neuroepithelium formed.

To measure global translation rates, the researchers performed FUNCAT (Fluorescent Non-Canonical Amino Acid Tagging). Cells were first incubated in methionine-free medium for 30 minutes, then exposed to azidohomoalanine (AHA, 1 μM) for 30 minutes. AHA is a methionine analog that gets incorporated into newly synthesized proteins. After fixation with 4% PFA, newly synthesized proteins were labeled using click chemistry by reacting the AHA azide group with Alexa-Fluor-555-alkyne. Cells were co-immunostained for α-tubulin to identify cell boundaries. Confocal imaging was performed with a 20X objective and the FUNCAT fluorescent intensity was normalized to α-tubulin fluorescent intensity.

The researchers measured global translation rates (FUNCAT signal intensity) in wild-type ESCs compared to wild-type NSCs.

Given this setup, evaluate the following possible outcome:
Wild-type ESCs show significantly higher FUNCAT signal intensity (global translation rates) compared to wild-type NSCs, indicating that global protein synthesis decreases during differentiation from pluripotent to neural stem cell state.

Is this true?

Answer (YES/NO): NO